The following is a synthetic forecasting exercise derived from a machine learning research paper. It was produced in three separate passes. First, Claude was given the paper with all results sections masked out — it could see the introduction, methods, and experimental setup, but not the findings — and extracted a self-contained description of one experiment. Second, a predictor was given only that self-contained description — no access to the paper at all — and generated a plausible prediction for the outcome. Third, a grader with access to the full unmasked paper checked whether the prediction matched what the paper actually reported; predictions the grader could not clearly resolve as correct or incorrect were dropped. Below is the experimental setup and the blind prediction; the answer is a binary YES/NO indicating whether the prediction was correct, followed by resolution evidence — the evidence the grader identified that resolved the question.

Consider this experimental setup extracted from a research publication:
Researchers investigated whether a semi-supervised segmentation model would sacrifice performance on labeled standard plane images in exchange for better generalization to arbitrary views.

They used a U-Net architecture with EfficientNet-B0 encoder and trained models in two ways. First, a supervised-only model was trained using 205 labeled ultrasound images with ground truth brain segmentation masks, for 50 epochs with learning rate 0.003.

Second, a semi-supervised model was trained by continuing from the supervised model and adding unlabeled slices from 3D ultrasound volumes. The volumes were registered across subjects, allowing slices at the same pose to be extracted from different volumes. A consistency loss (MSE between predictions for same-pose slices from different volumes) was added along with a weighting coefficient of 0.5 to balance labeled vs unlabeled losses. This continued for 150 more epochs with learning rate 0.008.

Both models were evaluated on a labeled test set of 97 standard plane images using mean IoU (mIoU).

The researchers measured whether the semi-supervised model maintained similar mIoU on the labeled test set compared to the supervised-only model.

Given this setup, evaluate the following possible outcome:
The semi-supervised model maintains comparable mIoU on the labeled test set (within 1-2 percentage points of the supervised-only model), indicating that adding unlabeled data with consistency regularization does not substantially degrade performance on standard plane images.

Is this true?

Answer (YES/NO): NO